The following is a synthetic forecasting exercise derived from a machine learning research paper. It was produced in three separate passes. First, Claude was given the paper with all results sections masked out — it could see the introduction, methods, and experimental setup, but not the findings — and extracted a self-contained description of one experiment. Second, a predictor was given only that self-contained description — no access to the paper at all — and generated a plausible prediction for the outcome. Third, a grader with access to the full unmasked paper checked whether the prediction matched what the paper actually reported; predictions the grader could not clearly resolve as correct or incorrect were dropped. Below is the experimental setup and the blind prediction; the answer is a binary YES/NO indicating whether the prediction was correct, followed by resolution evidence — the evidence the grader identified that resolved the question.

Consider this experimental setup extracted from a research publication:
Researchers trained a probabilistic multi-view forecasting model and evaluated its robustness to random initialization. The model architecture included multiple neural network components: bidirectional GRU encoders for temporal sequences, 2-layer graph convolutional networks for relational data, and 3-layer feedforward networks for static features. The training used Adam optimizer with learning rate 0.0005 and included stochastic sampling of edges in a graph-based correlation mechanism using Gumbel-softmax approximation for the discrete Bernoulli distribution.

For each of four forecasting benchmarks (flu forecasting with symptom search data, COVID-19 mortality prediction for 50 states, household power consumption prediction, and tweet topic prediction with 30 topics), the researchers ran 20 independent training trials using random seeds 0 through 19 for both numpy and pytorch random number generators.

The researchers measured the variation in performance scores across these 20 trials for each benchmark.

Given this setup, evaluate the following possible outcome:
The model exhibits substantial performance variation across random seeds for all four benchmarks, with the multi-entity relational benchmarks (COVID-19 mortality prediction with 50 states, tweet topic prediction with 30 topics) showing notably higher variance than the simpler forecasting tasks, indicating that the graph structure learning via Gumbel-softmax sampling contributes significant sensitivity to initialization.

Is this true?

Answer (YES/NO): NO